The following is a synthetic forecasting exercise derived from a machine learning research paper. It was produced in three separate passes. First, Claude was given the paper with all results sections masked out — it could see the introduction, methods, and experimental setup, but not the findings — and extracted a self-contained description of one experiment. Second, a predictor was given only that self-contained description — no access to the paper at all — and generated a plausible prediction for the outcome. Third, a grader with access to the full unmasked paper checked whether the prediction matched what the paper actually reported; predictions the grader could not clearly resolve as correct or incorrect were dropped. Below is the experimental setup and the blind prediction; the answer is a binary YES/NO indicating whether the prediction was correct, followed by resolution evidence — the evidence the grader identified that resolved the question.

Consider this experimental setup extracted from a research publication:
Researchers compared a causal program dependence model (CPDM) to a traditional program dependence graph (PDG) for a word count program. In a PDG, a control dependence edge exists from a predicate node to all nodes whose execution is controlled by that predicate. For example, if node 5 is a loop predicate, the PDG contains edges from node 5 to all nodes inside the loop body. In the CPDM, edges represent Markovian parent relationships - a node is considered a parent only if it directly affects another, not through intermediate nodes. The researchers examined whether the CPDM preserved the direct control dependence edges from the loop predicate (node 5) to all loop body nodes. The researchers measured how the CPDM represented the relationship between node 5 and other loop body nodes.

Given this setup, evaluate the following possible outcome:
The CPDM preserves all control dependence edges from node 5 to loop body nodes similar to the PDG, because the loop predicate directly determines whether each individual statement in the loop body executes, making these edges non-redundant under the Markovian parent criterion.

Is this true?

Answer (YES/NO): NO